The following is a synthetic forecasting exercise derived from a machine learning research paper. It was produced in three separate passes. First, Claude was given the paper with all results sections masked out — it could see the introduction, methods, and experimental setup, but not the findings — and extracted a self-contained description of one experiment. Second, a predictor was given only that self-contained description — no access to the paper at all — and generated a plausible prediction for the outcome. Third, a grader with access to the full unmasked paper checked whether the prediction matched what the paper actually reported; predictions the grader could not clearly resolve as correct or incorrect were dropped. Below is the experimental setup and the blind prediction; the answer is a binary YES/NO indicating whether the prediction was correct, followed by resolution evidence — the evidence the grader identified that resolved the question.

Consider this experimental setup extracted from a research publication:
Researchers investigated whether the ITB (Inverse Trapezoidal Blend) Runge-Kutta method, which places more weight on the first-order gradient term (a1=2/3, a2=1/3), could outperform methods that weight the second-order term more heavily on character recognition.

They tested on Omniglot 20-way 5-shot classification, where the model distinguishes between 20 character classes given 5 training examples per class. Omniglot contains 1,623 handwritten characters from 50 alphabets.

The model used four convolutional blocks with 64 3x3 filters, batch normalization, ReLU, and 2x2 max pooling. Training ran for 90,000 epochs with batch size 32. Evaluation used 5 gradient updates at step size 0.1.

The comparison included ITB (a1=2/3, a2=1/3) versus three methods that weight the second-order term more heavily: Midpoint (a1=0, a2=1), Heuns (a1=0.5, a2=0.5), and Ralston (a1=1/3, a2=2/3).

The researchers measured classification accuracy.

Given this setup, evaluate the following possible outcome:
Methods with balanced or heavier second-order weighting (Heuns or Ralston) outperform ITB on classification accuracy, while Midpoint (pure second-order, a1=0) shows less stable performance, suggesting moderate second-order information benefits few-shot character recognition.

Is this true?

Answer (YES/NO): NO